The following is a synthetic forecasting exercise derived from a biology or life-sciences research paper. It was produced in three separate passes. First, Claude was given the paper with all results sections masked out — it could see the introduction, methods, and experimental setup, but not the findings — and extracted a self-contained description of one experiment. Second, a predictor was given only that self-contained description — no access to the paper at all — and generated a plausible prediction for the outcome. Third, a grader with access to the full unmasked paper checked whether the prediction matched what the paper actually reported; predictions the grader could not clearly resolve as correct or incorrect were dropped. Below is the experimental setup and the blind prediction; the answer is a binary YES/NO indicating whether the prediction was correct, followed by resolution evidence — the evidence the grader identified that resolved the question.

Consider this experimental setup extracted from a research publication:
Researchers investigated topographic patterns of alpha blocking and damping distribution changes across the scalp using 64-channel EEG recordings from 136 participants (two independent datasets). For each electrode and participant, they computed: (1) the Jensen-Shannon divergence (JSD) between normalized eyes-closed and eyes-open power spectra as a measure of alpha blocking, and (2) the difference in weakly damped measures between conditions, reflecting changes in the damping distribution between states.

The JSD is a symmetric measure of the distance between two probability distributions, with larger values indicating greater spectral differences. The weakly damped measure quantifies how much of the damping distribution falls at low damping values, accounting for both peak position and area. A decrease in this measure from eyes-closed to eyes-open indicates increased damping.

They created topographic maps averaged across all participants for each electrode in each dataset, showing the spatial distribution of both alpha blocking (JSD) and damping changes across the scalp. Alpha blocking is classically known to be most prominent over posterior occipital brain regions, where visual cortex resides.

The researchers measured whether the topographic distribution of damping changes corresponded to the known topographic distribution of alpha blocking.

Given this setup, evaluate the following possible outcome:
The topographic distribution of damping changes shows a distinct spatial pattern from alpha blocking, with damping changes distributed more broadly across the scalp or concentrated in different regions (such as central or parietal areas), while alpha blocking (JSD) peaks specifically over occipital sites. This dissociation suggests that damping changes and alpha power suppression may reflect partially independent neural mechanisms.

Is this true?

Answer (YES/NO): NO